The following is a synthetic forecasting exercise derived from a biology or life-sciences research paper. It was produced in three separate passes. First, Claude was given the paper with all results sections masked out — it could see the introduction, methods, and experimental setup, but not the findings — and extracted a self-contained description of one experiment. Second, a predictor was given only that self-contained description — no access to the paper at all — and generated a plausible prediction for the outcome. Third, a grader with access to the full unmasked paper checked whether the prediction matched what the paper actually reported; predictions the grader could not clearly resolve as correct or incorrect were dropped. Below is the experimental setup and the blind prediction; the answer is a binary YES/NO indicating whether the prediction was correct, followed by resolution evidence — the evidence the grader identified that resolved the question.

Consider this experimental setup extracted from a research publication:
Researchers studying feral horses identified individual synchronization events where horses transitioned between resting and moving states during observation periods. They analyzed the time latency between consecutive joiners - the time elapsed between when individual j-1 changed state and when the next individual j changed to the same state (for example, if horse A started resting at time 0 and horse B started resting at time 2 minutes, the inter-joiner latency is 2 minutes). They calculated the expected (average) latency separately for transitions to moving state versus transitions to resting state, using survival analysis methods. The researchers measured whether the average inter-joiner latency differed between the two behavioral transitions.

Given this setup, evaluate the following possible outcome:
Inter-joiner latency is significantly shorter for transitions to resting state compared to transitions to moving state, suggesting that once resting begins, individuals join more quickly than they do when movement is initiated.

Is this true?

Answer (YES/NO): YES